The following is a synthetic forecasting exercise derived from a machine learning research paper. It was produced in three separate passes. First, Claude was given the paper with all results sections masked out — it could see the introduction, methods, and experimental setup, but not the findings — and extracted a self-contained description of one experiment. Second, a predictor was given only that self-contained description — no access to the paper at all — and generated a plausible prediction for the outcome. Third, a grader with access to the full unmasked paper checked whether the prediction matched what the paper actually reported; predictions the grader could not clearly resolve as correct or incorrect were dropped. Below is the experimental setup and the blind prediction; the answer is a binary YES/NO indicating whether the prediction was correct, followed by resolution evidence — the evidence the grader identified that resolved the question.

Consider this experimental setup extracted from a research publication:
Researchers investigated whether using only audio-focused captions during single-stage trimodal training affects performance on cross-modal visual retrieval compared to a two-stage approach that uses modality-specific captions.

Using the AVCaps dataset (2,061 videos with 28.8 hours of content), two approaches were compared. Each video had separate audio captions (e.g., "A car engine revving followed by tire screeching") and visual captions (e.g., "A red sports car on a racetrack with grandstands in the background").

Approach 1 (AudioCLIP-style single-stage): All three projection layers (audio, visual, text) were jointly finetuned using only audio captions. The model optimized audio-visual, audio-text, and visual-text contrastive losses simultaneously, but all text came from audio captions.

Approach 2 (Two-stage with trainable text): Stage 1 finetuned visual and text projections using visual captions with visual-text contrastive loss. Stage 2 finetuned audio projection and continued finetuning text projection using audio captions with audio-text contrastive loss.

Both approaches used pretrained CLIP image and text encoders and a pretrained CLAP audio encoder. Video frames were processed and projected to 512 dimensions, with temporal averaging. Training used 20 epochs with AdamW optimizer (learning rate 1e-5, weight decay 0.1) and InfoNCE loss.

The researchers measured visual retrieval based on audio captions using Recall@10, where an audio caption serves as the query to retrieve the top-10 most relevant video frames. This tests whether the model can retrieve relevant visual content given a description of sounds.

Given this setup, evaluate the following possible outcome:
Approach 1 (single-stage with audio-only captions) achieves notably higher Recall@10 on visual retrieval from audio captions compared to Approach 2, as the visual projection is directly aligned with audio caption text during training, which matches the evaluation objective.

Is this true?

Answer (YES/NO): NO